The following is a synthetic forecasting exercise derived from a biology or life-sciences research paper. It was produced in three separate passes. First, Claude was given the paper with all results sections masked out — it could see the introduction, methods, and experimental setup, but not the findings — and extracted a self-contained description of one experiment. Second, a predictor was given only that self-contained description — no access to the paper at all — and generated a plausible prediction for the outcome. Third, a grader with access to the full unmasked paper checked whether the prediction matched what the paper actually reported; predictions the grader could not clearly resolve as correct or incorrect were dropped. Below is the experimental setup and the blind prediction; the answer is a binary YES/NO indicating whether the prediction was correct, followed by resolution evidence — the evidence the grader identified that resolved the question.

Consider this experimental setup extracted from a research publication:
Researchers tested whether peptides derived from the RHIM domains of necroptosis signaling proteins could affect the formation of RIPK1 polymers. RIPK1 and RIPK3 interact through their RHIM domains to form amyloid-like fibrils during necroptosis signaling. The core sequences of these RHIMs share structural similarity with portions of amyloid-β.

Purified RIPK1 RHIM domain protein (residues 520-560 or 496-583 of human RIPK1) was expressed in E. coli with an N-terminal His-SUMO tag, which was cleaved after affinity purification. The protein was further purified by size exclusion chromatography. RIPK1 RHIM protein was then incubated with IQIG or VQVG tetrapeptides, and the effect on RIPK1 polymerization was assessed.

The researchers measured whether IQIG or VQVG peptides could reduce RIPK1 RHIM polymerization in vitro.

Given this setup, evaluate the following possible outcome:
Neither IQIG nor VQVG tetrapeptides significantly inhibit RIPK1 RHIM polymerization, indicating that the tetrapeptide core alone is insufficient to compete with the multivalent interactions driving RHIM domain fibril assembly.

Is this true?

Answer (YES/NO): NO